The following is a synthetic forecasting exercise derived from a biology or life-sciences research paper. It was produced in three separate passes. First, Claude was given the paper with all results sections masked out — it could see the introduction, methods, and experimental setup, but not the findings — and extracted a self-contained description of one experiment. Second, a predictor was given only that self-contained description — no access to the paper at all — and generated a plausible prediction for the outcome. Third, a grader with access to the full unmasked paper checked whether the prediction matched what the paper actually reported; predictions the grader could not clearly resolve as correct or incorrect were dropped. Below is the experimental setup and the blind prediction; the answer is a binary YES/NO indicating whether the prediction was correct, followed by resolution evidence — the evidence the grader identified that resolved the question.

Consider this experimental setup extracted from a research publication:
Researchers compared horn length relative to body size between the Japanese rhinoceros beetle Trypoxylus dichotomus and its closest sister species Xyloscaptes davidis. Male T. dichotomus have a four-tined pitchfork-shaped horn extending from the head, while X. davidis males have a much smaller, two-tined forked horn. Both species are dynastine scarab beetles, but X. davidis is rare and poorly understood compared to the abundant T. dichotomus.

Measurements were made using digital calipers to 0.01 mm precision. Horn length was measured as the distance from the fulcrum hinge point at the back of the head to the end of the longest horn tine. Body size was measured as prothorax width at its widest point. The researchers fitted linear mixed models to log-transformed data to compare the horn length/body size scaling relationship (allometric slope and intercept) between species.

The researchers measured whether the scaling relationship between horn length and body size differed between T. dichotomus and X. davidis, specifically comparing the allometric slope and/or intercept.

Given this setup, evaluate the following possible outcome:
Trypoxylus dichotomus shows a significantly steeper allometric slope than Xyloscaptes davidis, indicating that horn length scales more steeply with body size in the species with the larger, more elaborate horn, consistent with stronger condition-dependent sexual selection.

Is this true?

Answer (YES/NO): YES